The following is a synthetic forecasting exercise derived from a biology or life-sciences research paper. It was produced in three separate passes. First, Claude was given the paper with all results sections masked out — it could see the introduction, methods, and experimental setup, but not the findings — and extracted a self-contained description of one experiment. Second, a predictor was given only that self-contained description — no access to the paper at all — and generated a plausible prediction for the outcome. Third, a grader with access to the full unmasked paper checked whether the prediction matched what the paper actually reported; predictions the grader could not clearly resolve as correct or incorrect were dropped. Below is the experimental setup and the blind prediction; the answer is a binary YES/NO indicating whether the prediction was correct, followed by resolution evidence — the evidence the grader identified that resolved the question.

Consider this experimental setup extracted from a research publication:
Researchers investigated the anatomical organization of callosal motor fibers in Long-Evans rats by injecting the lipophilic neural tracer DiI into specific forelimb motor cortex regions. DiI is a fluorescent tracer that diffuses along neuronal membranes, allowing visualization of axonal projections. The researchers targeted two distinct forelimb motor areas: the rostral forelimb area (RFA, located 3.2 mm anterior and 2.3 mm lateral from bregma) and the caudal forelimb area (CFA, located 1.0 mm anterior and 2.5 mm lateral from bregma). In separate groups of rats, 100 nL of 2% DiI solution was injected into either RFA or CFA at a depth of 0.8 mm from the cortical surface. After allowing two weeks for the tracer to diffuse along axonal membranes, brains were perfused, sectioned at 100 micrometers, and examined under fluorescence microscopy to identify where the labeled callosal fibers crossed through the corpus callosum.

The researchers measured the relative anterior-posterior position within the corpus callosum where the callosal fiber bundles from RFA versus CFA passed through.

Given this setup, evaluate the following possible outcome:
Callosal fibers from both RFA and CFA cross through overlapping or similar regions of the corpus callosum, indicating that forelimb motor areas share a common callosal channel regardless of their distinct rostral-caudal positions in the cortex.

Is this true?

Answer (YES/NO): NO